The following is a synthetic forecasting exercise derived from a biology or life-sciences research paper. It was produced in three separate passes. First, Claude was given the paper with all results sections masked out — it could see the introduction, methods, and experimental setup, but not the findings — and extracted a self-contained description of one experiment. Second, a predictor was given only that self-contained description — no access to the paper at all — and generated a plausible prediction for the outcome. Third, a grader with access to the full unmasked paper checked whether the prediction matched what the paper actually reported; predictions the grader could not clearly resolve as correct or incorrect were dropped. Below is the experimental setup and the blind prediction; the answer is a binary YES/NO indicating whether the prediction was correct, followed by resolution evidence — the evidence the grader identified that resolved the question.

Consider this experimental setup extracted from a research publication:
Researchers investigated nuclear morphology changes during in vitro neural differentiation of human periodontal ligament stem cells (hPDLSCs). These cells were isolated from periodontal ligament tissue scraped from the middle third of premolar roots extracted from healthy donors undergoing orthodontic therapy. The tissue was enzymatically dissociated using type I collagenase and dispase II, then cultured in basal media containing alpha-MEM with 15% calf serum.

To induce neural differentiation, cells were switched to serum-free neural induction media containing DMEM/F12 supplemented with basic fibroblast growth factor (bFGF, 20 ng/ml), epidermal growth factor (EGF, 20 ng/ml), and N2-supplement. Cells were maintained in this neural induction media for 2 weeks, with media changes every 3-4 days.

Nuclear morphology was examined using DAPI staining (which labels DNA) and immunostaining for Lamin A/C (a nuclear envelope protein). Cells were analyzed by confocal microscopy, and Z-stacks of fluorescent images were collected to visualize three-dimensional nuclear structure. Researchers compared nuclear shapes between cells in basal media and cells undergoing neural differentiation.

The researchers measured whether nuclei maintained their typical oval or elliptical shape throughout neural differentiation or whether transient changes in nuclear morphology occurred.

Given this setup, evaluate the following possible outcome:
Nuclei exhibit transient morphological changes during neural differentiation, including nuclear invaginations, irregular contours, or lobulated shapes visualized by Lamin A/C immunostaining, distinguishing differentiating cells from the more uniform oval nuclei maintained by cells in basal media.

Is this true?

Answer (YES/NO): YES